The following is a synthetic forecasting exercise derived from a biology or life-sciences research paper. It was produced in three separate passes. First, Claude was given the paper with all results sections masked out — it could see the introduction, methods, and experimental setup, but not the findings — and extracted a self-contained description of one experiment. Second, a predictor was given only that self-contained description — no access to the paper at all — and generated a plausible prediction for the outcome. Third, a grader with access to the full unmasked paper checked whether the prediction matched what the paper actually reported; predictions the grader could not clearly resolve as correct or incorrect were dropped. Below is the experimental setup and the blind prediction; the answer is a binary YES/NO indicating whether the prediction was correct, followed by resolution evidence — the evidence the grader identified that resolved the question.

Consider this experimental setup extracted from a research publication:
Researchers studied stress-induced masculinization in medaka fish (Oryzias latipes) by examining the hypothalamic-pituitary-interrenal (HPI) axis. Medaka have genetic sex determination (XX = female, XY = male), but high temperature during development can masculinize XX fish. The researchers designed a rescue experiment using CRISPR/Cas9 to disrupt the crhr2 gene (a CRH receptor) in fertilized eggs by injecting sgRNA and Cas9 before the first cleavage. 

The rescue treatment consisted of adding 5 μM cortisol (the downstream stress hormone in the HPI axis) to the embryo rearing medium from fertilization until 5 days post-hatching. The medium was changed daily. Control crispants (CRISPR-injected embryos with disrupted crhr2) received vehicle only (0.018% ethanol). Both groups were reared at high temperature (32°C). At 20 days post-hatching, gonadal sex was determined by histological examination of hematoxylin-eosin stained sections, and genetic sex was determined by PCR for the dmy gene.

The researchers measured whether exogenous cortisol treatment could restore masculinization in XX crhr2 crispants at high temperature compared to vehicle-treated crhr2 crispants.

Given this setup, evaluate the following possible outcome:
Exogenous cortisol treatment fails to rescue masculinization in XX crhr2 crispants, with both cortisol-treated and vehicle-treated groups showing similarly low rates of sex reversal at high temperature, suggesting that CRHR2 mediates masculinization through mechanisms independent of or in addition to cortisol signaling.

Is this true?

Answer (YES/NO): NO